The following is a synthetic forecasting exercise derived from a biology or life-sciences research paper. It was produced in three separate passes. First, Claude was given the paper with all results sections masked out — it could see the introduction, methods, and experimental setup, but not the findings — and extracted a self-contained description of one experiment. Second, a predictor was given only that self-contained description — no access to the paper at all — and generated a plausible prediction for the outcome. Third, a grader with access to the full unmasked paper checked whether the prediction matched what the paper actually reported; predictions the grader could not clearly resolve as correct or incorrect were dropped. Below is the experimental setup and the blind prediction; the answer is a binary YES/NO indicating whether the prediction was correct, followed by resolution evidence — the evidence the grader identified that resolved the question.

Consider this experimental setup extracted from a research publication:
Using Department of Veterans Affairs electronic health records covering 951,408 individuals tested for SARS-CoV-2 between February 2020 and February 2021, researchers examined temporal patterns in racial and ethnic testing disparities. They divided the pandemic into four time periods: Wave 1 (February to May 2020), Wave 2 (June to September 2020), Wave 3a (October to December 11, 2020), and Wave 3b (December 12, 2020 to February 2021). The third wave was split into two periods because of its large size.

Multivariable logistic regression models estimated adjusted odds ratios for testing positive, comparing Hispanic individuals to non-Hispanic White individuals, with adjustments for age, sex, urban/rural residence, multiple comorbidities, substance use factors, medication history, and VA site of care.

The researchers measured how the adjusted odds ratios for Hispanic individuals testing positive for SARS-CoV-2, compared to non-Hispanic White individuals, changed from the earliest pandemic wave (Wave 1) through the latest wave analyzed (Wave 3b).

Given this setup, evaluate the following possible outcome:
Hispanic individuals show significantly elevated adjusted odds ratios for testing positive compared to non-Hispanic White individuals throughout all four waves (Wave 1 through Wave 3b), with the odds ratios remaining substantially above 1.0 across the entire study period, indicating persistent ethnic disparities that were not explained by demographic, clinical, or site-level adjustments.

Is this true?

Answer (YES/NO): YES